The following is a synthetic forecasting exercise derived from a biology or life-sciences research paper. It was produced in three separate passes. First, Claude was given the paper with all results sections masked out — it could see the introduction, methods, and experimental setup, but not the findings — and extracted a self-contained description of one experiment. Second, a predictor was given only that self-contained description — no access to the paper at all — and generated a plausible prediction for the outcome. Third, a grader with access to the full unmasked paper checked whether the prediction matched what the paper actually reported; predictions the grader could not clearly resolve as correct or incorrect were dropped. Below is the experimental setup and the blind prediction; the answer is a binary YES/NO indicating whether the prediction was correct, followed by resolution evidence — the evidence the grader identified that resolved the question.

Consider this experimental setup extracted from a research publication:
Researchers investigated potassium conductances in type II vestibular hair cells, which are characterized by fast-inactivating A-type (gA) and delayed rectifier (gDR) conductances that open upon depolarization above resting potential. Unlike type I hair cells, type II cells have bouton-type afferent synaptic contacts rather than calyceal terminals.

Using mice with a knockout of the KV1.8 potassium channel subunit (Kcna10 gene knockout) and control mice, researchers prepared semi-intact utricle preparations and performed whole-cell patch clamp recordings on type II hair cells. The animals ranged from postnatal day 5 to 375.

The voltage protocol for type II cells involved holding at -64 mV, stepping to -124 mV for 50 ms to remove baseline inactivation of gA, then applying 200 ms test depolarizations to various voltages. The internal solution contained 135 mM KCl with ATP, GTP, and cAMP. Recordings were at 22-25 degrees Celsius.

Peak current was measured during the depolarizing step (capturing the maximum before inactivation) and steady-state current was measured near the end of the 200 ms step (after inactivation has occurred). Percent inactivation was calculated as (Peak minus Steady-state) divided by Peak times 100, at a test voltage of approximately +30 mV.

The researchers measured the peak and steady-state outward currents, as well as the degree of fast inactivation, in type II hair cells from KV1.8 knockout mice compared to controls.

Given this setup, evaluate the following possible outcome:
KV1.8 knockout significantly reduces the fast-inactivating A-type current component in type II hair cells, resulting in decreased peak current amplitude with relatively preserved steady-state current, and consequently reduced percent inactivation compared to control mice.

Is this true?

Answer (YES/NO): YES